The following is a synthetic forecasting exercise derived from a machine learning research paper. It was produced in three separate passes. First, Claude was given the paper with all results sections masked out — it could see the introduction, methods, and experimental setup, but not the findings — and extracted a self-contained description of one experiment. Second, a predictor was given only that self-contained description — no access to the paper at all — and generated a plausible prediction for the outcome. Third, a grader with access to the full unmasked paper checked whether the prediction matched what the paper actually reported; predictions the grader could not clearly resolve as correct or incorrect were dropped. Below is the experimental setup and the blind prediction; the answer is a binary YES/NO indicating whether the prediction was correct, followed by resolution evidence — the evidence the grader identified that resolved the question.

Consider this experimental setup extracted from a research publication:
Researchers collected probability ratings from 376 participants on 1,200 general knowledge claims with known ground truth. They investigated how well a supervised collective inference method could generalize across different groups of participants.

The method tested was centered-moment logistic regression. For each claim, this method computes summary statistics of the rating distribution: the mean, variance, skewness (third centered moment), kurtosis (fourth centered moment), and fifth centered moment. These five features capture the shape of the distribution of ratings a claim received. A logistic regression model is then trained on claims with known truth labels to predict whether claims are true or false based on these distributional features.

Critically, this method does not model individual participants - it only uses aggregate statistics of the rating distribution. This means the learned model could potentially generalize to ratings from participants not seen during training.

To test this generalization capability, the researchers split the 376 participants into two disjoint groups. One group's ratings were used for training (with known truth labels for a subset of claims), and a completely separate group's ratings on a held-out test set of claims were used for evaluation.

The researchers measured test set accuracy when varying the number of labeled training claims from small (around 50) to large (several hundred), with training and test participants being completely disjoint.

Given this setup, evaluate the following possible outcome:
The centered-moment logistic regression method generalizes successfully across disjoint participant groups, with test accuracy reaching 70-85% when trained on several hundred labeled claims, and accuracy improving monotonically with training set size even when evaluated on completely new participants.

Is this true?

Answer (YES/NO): YES